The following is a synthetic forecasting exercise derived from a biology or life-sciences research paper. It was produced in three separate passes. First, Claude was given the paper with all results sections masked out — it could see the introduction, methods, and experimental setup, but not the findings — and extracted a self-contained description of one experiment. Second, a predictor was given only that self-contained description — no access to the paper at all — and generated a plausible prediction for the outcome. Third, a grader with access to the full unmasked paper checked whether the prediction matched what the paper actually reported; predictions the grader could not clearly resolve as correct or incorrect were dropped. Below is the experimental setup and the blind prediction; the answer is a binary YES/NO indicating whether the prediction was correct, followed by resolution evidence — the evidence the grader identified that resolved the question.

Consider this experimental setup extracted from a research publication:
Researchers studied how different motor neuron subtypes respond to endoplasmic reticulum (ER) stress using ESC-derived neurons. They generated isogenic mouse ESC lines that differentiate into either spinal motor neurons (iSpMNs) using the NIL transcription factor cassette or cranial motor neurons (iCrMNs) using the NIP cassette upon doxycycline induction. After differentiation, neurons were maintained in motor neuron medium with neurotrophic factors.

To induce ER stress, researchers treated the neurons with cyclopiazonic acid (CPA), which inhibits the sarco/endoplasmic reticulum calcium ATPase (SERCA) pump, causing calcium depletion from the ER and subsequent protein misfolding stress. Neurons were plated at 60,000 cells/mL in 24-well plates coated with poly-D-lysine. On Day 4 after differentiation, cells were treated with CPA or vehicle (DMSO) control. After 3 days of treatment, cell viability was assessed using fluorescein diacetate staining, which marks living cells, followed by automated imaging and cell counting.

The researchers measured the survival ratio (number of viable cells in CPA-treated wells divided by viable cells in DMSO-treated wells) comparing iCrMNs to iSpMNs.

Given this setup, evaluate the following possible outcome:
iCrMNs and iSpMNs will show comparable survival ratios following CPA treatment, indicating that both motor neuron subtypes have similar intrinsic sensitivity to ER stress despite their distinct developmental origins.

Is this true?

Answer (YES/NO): NO